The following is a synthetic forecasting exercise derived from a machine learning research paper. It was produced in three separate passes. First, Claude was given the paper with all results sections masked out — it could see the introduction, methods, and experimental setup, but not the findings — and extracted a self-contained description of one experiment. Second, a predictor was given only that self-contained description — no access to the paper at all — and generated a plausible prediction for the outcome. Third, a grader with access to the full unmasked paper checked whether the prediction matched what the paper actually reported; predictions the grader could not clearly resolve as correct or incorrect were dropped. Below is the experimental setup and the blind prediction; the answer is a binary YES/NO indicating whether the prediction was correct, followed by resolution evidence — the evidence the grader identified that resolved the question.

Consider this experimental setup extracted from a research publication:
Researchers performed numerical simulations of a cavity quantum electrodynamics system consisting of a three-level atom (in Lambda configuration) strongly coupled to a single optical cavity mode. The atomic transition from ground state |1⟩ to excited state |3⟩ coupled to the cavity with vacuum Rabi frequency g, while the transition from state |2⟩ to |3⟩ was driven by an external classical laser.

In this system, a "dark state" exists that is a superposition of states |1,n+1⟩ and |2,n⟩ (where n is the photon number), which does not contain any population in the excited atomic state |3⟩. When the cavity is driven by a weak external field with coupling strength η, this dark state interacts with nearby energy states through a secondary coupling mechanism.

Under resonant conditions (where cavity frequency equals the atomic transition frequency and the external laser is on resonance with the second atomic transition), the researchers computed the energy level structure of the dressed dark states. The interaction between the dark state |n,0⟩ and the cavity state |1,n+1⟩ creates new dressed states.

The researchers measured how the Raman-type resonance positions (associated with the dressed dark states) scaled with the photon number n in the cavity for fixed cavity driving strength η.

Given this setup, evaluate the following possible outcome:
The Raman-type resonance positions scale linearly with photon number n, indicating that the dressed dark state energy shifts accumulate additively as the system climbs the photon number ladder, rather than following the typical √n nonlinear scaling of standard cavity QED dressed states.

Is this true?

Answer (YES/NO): NO